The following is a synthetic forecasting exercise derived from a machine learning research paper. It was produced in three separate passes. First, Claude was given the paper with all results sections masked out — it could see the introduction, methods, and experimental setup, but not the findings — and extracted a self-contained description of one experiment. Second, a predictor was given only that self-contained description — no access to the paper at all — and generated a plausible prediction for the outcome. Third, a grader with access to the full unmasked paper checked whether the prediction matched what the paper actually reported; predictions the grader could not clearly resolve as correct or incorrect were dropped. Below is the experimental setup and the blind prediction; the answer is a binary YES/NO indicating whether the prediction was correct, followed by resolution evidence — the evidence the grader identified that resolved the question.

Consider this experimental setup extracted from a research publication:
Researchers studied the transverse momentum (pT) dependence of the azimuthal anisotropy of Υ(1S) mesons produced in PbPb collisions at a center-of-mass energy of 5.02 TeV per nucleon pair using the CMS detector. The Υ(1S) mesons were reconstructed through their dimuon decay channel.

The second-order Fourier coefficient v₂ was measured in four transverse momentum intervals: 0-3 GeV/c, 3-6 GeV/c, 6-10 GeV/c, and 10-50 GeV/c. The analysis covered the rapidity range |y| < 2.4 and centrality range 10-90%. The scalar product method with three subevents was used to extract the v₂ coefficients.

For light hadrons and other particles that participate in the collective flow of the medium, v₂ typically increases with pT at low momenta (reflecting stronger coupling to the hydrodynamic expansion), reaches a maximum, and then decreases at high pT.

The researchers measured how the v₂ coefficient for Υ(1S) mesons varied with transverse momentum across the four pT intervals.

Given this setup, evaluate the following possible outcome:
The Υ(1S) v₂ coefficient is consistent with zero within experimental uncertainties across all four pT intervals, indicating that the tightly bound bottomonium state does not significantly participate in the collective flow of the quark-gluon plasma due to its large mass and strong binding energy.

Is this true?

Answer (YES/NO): NO